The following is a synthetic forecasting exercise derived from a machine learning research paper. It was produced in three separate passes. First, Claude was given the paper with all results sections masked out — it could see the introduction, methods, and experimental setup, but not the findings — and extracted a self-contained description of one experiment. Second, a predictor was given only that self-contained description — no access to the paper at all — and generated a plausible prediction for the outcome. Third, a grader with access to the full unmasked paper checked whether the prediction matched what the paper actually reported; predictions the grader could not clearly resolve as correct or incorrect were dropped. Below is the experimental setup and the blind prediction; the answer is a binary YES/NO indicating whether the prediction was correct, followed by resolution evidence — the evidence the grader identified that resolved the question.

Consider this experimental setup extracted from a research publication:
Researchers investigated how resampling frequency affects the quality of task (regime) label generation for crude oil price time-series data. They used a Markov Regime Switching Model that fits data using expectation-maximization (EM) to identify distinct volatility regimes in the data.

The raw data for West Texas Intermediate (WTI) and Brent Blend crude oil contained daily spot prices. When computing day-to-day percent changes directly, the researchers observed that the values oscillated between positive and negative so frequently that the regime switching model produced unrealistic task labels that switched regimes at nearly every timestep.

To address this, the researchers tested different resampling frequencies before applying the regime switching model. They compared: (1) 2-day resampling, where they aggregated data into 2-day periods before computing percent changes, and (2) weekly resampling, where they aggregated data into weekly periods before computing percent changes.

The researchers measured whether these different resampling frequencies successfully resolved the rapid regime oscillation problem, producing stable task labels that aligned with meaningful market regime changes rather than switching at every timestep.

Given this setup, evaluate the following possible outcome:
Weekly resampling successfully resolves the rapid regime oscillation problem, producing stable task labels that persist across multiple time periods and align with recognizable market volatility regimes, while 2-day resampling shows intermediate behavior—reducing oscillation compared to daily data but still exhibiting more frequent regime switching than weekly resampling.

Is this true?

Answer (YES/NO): NO